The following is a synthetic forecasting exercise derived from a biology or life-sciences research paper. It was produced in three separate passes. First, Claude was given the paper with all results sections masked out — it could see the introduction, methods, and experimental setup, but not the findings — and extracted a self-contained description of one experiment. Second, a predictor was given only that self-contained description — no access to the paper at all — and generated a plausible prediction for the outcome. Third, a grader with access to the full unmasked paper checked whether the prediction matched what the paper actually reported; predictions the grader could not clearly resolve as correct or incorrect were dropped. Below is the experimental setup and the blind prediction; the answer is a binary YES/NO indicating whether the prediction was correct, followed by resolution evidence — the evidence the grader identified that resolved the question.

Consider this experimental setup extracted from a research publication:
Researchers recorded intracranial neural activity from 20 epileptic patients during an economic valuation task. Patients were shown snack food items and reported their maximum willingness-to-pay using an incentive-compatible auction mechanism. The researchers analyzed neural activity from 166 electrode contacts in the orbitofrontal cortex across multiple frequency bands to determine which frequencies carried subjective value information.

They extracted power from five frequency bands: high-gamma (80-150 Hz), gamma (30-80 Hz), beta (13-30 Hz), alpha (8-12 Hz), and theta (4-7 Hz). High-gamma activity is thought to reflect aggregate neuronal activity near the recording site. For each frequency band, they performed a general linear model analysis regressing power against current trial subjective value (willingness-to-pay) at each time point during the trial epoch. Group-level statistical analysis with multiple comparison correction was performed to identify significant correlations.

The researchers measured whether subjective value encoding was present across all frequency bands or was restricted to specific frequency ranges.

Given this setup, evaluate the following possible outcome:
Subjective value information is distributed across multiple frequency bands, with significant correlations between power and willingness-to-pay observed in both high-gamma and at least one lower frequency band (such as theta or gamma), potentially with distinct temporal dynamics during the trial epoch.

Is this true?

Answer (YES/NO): YES